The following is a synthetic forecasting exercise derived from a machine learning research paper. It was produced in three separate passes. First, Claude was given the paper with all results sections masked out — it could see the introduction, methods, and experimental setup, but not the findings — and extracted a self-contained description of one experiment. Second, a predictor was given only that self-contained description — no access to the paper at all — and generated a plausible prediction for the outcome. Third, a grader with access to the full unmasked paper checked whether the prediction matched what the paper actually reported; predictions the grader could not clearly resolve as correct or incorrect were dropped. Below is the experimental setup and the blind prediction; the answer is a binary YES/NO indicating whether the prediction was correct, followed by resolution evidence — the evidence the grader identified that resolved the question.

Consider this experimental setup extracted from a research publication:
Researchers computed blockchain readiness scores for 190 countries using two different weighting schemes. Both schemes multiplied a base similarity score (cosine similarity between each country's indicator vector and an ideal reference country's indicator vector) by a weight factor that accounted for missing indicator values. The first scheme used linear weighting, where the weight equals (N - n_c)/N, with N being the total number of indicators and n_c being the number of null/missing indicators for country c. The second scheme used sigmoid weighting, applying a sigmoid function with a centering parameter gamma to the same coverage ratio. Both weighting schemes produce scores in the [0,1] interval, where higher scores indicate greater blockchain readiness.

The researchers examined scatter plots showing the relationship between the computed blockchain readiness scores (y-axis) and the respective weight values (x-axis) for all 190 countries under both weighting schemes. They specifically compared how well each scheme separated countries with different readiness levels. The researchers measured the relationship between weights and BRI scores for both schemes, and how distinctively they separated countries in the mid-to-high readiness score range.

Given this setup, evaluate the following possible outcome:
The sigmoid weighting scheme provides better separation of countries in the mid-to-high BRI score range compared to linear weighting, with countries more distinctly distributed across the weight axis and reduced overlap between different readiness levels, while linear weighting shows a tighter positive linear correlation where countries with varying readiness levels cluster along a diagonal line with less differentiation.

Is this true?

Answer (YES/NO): NO